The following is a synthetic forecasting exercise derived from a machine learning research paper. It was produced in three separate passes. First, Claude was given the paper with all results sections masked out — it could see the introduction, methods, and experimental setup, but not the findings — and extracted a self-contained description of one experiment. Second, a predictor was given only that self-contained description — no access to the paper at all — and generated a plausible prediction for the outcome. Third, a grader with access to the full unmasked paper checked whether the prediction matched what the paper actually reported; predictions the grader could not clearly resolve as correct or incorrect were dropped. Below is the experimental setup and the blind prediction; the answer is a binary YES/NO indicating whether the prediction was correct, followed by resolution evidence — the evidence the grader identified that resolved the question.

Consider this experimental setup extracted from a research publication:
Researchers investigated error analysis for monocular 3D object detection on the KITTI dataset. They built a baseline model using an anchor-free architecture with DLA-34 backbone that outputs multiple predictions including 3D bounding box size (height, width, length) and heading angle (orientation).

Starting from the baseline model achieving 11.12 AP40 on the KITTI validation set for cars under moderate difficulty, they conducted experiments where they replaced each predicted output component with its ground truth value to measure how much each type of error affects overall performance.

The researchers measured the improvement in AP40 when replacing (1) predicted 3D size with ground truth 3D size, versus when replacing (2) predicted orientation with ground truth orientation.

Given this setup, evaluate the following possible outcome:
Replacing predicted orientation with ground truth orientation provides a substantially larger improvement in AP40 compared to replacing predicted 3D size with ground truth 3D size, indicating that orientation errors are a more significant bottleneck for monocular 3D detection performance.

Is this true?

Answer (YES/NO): NO